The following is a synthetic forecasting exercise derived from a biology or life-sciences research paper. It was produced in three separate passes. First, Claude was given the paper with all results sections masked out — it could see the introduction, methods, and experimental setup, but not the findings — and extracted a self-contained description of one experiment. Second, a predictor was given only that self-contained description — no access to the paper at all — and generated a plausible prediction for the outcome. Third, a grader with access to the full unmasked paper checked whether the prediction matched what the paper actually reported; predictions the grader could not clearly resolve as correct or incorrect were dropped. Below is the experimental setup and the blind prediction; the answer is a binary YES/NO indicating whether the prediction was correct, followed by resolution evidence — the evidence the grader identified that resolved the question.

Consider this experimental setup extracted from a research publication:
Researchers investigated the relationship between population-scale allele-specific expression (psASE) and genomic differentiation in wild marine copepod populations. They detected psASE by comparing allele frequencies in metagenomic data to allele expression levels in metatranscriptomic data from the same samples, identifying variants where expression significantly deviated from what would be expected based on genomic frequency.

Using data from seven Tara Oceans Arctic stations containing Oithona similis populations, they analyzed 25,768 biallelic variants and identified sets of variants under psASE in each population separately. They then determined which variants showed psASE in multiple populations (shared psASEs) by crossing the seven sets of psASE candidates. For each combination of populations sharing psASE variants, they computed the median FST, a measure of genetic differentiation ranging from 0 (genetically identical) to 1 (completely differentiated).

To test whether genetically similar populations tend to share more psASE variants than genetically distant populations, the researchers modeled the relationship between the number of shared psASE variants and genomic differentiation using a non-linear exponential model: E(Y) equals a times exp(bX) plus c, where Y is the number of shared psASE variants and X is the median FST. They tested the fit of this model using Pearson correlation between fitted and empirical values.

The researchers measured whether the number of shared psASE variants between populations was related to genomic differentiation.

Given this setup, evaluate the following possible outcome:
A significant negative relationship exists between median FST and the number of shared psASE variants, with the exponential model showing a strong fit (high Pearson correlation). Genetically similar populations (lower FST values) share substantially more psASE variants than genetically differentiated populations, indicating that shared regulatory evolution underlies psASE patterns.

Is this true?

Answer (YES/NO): YES